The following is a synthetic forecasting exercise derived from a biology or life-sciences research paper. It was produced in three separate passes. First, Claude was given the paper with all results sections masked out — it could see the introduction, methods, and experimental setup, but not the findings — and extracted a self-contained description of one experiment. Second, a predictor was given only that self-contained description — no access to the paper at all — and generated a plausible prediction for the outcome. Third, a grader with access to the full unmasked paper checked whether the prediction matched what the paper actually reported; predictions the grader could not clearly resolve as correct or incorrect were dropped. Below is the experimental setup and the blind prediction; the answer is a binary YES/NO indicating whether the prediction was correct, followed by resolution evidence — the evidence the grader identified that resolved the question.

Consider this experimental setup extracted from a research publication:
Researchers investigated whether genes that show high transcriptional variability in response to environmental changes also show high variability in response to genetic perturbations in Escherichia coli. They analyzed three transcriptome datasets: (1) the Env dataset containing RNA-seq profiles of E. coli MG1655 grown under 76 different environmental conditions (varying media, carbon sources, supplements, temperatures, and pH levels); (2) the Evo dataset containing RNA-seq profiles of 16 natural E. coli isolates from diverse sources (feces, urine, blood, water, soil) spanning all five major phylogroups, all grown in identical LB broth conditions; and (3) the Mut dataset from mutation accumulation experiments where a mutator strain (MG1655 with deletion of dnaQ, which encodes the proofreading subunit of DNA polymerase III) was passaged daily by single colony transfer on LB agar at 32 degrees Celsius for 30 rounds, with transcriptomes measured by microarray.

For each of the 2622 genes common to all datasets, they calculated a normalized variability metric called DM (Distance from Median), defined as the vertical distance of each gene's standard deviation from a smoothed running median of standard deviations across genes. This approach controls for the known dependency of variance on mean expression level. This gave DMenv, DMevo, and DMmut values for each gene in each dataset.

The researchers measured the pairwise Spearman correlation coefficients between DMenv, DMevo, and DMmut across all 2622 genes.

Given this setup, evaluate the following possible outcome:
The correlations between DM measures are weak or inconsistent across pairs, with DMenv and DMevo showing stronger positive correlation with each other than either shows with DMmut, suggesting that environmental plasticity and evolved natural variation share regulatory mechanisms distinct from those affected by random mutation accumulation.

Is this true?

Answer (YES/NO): NO